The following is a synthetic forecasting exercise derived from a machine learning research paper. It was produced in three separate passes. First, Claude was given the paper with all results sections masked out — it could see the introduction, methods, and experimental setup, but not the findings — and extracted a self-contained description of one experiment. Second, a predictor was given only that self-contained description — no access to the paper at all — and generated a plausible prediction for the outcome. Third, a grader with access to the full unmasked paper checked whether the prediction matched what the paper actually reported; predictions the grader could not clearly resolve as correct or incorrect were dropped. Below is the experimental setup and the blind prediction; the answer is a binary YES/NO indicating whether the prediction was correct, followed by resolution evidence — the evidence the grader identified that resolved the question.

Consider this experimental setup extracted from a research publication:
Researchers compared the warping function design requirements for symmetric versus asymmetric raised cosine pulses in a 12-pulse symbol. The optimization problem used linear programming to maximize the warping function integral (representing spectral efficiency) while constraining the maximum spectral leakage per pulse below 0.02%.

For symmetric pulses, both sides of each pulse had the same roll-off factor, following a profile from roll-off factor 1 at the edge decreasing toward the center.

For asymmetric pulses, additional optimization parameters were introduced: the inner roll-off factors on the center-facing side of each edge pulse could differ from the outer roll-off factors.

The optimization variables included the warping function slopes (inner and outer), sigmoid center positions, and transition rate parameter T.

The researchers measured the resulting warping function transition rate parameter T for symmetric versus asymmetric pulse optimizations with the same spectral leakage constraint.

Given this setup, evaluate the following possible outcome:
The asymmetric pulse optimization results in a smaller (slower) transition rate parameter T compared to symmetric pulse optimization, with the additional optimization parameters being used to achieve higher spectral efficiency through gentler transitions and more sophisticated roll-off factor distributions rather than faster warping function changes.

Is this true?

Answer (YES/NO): NO